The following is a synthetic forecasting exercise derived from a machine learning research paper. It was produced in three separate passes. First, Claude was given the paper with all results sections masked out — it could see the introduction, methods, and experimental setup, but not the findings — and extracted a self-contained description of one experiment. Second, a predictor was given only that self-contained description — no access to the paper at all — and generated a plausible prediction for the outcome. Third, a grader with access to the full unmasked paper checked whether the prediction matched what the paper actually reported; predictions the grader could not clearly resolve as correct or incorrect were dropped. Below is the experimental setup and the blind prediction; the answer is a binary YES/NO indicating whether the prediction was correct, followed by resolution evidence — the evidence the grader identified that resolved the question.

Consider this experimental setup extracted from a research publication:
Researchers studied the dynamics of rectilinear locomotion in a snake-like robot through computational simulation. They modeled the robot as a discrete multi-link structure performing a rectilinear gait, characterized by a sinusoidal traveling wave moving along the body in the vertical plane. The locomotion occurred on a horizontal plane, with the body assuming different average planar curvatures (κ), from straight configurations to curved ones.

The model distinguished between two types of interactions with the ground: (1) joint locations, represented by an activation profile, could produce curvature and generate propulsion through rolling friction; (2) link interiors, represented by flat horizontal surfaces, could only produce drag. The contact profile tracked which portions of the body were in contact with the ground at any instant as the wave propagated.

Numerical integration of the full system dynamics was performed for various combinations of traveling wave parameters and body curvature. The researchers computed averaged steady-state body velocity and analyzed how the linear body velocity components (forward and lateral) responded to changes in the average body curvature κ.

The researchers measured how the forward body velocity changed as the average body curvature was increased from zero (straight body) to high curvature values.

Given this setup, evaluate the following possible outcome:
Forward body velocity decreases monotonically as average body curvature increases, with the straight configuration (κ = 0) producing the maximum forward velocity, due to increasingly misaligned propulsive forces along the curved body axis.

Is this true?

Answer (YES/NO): NO